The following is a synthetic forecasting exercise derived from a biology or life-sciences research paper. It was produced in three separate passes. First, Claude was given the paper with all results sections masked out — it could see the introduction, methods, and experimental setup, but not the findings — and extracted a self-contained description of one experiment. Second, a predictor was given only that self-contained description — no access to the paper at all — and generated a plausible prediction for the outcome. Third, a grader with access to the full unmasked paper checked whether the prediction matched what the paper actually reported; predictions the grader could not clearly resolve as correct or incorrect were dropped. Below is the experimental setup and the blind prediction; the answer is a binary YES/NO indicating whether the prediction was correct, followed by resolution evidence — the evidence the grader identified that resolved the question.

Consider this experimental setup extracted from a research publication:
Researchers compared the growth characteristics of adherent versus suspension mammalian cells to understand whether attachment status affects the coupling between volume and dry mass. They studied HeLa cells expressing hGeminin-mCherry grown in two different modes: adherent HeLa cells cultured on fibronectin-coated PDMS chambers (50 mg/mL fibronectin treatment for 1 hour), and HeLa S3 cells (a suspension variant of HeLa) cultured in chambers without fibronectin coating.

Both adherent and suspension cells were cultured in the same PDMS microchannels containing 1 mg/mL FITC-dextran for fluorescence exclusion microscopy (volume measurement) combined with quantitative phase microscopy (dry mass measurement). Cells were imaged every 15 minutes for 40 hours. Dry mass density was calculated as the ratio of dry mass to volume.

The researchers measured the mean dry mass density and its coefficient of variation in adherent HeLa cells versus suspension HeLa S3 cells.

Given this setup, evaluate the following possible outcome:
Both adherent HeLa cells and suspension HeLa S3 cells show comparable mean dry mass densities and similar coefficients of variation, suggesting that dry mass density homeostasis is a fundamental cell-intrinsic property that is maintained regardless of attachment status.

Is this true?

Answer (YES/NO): NO